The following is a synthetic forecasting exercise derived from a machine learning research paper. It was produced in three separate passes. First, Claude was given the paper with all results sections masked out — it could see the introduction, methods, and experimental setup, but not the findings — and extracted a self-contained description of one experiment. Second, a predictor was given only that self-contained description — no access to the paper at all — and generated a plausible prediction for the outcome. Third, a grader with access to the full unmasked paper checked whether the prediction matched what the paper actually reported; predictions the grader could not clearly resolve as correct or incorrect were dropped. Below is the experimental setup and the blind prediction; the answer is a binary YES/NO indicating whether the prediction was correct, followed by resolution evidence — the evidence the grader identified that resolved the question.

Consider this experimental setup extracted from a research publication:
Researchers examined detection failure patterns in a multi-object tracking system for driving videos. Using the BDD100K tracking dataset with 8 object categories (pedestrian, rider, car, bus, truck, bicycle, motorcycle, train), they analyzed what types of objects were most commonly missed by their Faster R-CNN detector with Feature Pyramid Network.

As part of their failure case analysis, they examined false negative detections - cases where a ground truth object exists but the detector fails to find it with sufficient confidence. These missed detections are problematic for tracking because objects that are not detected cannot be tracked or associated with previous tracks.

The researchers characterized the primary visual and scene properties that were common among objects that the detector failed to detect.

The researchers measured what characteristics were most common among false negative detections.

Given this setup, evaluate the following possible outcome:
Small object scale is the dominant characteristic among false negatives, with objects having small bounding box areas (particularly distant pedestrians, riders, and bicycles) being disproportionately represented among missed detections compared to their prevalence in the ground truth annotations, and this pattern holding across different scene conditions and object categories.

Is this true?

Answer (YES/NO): NO